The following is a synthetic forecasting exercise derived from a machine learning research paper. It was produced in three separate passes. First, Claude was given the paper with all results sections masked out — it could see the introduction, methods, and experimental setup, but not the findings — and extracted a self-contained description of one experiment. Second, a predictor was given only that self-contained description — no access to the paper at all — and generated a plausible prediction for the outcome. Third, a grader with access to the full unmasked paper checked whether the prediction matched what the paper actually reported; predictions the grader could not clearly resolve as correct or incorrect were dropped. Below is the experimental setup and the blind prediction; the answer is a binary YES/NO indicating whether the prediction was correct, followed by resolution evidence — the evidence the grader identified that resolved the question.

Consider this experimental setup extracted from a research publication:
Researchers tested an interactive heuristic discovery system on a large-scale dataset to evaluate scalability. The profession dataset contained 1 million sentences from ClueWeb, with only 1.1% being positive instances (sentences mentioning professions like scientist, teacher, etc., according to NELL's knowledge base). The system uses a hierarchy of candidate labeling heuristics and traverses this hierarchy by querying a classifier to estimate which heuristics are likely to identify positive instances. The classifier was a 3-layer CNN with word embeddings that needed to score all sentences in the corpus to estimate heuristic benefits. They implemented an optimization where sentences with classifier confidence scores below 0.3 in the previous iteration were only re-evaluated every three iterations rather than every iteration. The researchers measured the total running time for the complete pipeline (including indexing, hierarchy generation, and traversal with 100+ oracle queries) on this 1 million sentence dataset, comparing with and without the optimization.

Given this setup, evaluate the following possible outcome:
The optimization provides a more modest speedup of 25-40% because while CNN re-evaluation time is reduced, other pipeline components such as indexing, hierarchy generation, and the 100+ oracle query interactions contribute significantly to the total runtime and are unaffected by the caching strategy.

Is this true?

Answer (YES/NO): NO